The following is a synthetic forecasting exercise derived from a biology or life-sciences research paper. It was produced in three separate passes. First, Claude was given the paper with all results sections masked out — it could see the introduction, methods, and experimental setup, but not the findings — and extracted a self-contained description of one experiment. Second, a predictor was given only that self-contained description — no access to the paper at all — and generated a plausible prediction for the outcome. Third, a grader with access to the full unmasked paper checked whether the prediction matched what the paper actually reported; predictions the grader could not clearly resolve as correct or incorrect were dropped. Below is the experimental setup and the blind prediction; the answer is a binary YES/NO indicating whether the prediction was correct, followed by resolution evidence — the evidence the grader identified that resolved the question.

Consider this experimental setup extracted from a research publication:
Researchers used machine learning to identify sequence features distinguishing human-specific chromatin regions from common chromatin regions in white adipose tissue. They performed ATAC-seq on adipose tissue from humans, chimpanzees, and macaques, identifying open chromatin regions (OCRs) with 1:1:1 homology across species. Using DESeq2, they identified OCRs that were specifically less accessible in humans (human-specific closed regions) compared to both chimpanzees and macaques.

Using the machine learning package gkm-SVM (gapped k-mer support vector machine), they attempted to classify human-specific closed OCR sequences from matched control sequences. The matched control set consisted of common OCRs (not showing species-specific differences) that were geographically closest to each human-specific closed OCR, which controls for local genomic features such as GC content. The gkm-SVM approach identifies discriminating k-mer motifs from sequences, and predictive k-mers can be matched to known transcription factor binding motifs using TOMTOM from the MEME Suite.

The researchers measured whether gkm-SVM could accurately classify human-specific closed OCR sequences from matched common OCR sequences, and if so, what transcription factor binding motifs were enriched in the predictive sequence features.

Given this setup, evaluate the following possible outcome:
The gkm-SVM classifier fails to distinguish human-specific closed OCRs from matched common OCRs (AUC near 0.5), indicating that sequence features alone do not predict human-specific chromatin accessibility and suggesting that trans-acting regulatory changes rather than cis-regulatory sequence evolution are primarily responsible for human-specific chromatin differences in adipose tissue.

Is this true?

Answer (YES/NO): NO